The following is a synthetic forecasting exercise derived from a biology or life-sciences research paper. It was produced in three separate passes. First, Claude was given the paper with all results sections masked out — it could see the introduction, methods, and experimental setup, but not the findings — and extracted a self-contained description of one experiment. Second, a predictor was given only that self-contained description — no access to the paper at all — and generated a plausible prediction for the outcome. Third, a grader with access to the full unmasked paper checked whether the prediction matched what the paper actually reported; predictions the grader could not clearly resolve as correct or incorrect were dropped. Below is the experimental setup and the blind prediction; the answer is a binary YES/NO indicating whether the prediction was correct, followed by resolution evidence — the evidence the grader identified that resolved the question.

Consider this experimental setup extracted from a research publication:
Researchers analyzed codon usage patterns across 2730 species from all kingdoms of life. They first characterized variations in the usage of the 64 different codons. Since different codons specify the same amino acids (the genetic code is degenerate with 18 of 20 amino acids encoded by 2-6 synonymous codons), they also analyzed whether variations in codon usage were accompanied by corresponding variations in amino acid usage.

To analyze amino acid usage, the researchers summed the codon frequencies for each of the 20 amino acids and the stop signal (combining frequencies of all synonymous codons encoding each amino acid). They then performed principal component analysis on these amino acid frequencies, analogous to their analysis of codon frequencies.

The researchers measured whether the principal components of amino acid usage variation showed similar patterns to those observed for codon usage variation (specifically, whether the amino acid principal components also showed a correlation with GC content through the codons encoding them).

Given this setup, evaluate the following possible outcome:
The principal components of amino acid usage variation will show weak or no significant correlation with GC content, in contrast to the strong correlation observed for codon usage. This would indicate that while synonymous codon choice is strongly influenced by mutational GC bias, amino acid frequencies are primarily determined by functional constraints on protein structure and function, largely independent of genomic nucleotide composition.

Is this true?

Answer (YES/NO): NO